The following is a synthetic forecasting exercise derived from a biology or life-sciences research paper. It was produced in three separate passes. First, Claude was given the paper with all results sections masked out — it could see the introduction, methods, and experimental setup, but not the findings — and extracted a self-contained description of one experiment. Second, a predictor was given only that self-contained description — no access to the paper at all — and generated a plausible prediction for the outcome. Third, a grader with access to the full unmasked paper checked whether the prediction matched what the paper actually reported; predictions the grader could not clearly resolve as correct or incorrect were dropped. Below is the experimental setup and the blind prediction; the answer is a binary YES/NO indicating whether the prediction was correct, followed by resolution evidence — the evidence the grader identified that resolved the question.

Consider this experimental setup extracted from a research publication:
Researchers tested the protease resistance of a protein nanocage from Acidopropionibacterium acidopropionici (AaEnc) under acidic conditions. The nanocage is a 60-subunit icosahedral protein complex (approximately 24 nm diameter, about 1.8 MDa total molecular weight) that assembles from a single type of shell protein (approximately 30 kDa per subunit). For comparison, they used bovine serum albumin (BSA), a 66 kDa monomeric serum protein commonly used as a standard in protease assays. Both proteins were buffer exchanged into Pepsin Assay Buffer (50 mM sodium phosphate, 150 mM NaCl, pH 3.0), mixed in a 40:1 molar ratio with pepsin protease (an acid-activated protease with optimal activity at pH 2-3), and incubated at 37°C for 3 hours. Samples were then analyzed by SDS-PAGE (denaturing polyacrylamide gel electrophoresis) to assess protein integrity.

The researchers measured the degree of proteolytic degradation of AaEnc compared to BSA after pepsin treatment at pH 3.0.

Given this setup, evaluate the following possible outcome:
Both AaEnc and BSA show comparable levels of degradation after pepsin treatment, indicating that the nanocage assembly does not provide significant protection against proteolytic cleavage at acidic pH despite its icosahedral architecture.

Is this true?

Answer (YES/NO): NO